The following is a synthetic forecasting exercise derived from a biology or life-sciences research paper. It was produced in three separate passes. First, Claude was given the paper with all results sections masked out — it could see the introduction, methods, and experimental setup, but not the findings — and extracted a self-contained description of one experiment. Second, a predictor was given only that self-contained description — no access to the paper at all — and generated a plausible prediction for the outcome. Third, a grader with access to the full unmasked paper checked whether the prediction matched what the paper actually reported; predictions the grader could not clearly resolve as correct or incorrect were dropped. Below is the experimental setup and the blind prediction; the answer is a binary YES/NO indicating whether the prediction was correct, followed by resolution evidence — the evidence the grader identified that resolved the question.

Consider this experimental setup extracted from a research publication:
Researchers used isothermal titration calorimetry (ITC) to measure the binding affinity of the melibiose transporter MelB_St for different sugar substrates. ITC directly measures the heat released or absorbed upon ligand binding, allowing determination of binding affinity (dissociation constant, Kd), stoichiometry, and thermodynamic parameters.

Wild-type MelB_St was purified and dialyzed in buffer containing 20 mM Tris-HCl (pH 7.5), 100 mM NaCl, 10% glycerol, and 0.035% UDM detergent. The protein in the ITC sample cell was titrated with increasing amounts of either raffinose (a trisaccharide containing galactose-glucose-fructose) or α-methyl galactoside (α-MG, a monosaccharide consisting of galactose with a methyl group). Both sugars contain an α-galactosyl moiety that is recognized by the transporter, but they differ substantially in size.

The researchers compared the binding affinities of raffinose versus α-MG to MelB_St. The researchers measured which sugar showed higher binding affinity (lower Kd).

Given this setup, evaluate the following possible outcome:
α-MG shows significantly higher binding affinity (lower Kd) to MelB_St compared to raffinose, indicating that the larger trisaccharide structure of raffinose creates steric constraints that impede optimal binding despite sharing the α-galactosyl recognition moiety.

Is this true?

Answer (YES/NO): YES